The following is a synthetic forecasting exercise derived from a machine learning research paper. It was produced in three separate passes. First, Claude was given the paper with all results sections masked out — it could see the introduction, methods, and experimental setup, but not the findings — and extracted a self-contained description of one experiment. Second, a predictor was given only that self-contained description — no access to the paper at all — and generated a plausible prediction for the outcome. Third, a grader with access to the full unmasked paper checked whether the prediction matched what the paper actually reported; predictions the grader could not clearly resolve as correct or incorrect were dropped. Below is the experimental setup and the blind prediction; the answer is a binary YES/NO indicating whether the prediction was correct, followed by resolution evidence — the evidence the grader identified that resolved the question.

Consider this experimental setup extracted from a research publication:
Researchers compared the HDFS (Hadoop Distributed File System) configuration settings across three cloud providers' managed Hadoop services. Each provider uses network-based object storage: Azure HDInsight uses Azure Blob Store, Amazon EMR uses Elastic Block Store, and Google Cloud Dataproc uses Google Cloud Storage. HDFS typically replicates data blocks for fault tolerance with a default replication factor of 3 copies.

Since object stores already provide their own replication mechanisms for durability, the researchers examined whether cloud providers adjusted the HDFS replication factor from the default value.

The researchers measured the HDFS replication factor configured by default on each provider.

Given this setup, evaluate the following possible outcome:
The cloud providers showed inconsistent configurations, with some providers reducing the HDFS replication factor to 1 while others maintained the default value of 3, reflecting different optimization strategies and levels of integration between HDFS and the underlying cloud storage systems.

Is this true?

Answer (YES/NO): NO